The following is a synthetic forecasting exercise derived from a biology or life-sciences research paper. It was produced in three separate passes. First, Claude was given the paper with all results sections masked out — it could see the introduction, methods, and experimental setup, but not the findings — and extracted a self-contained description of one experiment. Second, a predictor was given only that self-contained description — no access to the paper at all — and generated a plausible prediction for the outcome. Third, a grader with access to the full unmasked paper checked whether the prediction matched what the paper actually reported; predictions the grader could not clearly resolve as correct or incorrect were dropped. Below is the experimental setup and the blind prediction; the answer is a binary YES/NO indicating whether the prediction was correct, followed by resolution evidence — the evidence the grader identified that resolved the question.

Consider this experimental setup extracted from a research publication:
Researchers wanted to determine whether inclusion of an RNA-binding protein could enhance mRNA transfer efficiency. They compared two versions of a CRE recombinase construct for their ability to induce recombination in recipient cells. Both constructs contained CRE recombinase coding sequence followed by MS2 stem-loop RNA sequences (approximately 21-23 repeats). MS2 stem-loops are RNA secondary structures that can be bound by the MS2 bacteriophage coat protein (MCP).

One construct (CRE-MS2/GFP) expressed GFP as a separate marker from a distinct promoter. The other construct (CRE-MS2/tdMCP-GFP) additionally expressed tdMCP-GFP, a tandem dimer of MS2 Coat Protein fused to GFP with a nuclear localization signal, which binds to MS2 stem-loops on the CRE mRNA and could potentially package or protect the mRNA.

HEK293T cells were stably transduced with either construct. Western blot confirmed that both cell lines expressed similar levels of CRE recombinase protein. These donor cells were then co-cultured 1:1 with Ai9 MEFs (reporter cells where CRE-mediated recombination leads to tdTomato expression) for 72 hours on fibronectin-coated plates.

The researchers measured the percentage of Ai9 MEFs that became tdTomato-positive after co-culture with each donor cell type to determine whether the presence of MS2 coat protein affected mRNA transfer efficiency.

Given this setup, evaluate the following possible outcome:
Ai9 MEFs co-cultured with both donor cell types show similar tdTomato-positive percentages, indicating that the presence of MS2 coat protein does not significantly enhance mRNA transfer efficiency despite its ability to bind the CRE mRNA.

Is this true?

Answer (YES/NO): NO